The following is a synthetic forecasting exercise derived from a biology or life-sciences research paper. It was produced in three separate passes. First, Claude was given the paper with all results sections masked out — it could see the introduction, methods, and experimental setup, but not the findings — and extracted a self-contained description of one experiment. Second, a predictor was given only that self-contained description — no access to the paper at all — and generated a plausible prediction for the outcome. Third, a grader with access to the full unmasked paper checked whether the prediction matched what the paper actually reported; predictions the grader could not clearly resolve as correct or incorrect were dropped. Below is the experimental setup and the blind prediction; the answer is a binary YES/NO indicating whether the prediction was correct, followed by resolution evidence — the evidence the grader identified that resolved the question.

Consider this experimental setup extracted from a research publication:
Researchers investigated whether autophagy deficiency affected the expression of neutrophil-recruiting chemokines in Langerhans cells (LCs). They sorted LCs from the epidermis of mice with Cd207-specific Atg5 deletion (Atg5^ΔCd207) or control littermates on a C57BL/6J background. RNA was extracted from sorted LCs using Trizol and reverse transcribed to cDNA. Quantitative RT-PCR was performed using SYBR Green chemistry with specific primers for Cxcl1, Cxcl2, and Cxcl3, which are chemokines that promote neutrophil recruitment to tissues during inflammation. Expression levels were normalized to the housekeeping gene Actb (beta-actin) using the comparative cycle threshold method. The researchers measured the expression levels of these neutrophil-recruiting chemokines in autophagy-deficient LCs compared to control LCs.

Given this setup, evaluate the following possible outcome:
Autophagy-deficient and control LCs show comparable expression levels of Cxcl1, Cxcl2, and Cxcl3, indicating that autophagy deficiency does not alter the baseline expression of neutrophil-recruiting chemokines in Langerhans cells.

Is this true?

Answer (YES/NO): NO